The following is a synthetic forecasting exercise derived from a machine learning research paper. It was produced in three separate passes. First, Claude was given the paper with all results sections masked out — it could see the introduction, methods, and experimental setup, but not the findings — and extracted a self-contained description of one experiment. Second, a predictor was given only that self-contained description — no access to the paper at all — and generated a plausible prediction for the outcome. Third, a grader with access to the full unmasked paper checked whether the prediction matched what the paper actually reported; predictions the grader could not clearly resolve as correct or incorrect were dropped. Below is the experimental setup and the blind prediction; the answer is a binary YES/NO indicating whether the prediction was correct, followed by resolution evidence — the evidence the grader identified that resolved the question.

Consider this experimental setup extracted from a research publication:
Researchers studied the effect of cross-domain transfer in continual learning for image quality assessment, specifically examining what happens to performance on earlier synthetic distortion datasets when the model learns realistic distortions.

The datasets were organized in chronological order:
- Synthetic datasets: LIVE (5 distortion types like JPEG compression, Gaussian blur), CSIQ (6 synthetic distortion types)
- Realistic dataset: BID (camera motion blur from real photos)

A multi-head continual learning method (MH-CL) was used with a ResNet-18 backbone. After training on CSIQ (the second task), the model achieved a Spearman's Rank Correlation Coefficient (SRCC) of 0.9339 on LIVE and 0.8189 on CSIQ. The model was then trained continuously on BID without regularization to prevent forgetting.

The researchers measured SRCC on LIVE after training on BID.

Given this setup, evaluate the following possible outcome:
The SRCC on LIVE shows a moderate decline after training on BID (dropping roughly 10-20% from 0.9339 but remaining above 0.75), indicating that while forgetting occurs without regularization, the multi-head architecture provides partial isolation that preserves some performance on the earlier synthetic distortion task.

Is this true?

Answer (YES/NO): NO